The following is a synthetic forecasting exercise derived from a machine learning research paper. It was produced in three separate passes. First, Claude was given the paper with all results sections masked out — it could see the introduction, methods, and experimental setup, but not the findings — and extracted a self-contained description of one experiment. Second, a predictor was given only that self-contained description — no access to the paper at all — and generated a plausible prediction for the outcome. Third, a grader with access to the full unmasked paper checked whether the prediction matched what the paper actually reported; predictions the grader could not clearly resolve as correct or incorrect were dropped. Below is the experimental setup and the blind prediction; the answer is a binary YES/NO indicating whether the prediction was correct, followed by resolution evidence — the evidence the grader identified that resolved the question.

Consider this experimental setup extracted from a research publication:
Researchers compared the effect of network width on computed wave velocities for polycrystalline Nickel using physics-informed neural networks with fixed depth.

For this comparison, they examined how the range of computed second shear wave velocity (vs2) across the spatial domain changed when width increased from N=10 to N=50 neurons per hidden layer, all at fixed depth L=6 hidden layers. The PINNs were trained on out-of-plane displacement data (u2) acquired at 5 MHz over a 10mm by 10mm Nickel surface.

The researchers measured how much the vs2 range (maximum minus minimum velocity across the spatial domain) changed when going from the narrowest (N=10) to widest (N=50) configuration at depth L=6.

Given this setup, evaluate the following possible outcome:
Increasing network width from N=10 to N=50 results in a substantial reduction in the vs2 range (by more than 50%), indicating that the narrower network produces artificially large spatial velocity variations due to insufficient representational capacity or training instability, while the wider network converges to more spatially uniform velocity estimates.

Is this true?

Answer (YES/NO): NO